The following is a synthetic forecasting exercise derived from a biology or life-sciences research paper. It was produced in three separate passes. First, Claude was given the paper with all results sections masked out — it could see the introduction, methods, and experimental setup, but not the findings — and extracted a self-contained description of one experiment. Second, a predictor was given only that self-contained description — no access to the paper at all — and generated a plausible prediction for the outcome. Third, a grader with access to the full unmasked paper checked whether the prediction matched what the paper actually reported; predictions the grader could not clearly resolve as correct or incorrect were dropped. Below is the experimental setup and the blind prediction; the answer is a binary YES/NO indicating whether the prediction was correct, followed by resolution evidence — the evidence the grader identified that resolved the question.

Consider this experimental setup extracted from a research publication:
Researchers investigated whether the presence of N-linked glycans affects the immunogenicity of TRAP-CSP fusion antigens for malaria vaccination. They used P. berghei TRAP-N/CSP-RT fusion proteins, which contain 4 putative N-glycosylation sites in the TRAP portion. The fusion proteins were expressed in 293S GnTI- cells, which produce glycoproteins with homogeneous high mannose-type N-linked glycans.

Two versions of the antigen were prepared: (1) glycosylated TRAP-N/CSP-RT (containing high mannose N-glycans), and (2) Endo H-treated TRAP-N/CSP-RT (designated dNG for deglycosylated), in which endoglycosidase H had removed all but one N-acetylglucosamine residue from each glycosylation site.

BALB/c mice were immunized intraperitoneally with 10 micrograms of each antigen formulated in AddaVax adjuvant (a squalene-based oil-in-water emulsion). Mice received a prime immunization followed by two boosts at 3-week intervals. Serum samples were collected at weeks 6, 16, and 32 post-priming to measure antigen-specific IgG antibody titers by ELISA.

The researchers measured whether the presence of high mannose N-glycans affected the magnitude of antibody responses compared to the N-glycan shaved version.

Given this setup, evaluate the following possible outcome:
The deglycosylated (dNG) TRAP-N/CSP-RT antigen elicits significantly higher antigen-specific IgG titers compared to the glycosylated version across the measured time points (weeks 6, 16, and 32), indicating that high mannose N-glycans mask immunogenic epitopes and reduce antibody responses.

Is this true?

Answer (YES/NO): NO